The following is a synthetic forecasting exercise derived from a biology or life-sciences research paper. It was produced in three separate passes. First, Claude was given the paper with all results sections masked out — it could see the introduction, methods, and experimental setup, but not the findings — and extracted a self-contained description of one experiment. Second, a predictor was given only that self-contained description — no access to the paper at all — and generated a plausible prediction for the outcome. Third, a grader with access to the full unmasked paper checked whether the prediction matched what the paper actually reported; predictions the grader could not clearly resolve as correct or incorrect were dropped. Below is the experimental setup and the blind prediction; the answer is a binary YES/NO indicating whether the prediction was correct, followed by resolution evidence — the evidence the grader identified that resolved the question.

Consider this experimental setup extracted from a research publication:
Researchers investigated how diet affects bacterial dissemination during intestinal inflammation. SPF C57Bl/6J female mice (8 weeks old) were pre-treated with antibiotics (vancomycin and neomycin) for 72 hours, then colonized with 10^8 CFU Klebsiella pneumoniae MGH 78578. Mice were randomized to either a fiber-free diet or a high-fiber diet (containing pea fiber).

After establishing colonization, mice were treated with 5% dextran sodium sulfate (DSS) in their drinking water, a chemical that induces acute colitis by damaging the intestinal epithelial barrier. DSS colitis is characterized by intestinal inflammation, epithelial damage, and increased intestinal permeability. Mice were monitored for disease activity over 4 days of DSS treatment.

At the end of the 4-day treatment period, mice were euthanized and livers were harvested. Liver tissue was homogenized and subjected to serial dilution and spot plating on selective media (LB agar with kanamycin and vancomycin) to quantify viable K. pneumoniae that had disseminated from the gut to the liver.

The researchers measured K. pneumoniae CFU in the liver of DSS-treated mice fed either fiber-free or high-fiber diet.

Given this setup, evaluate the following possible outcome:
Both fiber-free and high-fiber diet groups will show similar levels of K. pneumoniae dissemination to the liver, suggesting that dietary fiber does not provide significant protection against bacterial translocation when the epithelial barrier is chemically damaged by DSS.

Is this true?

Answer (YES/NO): NO